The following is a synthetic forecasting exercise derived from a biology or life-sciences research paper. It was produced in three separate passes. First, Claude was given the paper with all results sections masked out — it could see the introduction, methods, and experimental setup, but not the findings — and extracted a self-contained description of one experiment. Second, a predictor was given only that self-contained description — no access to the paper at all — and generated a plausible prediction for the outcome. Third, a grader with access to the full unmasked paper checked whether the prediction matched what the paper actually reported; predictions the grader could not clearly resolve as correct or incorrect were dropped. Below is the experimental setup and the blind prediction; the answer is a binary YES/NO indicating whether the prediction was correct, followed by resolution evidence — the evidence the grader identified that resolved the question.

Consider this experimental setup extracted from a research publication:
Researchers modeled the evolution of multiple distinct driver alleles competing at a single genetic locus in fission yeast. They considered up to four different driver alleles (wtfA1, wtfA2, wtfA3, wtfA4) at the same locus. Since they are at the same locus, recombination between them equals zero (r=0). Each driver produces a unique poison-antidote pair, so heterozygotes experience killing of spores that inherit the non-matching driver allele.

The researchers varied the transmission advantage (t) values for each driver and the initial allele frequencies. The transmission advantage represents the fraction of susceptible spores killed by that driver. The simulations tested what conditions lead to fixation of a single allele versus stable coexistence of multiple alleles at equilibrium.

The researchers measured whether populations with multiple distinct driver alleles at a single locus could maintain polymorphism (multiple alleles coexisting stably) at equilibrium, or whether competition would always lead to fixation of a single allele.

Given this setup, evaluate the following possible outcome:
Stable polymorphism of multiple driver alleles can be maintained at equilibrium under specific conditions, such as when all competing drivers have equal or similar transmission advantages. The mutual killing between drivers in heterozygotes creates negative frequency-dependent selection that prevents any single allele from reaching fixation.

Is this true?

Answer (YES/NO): NO